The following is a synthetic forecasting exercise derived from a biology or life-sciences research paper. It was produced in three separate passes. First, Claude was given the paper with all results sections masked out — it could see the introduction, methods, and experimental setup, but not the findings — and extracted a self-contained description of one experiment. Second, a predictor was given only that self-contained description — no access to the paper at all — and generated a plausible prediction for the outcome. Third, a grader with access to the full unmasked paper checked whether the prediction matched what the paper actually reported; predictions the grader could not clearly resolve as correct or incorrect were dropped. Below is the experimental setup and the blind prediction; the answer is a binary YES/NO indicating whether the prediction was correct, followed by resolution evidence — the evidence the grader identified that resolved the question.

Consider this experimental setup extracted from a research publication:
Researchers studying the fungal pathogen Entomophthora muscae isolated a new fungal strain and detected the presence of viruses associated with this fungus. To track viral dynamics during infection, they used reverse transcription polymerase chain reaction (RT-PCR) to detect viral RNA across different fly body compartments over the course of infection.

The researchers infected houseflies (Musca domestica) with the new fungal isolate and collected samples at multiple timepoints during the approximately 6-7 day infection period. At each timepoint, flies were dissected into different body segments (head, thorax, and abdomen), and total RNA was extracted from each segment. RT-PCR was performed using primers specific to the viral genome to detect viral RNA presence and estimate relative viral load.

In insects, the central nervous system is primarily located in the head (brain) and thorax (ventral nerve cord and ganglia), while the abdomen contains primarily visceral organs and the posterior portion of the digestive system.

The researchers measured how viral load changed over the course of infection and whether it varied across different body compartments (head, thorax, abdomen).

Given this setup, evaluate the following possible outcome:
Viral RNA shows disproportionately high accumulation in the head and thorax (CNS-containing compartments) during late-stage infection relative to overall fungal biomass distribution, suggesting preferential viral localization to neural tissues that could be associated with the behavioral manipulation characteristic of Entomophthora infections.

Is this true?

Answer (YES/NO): YES